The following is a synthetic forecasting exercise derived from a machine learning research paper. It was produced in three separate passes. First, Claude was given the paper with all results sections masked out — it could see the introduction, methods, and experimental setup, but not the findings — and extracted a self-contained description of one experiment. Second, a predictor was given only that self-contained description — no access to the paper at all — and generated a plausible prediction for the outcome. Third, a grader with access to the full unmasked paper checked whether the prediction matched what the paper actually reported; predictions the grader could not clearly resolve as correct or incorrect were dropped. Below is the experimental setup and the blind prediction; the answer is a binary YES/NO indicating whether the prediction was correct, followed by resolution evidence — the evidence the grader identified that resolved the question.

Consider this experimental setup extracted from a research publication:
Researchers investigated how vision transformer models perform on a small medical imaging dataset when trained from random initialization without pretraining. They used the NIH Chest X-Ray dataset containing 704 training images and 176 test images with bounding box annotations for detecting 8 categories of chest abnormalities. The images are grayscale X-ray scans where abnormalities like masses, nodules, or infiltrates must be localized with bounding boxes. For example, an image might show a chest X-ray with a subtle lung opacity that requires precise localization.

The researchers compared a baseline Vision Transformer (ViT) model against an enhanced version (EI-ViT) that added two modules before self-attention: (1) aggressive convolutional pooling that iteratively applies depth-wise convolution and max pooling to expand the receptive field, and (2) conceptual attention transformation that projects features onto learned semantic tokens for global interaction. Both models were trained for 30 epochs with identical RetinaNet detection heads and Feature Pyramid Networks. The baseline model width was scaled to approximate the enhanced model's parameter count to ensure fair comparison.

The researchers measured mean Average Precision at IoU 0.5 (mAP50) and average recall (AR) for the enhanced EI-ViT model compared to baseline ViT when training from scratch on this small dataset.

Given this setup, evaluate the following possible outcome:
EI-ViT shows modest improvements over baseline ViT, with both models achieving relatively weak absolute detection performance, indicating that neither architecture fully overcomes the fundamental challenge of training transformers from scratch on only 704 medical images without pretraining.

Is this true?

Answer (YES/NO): NO